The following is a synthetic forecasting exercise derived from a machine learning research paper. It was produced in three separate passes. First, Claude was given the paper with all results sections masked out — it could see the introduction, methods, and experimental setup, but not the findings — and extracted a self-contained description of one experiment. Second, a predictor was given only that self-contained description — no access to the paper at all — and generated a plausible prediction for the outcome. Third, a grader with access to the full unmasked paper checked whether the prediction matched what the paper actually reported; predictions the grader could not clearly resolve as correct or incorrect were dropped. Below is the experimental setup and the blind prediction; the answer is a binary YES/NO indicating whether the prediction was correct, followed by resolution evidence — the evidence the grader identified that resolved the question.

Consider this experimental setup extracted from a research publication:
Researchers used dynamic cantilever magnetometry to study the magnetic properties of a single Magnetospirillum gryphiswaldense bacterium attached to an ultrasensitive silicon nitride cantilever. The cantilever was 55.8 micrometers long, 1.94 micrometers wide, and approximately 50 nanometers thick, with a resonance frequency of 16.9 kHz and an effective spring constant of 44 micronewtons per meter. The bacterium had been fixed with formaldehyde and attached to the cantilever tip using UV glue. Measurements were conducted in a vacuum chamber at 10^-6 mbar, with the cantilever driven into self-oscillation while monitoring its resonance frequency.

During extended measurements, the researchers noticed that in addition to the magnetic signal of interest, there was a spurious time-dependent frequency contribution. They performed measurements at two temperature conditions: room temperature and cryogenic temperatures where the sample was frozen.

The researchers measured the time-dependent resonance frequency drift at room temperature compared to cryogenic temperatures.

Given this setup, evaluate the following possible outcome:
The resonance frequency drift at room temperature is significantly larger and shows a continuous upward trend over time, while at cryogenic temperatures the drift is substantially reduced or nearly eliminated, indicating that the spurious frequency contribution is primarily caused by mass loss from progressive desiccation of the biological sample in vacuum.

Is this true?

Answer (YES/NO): YES